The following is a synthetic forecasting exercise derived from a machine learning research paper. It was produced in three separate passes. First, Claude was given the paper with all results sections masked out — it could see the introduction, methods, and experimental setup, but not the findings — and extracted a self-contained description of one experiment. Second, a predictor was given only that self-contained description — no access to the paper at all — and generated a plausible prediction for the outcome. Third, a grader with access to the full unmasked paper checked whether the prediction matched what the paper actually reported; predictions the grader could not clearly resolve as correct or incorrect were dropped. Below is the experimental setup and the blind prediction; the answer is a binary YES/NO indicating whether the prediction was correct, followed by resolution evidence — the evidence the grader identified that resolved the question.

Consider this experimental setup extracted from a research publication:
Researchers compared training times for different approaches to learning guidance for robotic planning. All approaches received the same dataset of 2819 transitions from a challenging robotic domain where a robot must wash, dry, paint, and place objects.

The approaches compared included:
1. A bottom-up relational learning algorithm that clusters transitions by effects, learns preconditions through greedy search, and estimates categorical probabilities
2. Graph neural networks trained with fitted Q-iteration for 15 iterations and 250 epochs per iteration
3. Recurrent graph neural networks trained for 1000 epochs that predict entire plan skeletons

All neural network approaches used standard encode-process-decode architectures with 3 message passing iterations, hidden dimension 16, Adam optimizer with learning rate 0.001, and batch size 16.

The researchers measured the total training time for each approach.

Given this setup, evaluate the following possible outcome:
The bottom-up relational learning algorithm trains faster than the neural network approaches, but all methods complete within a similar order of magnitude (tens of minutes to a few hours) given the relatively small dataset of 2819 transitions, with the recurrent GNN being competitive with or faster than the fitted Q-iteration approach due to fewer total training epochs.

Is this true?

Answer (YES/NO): NO